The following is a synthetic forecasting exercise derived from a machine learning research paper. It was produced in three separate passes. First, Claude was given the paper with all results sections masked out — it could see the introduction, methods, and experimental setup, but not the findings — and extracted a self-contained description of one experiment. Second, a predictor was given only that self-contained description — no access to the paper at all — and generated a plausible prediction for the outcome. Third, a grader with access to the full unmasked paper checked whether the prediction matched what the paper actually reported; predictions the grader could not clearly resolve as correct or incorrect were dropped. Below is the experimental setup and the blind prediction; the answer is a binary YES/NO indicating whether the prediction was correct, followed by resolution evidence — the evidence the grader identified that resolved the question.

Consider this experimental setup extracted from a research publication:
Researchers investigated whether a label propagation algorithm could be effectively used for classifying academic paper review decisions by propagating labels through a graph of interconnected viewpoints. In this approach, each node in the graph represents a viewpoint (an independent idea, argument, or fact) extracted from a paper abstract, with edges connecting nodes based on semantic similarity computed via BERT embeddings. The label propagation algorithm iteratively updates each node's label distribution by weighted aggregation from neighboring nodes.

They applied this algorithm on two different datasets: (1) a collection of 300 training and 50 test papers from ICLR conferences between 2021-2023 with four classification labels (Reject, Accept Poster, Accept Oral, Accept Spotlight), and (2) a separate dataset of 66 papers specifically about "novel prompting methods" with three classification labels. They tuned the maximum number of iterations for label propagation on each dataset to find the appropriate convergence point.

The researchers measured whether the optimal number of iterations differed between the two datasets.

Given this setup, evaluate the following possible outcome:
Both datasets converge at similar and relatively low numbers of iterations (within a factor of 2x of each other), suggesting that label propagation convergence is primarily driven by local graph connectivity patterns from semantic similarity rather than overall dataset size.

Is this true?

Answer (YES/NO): NO